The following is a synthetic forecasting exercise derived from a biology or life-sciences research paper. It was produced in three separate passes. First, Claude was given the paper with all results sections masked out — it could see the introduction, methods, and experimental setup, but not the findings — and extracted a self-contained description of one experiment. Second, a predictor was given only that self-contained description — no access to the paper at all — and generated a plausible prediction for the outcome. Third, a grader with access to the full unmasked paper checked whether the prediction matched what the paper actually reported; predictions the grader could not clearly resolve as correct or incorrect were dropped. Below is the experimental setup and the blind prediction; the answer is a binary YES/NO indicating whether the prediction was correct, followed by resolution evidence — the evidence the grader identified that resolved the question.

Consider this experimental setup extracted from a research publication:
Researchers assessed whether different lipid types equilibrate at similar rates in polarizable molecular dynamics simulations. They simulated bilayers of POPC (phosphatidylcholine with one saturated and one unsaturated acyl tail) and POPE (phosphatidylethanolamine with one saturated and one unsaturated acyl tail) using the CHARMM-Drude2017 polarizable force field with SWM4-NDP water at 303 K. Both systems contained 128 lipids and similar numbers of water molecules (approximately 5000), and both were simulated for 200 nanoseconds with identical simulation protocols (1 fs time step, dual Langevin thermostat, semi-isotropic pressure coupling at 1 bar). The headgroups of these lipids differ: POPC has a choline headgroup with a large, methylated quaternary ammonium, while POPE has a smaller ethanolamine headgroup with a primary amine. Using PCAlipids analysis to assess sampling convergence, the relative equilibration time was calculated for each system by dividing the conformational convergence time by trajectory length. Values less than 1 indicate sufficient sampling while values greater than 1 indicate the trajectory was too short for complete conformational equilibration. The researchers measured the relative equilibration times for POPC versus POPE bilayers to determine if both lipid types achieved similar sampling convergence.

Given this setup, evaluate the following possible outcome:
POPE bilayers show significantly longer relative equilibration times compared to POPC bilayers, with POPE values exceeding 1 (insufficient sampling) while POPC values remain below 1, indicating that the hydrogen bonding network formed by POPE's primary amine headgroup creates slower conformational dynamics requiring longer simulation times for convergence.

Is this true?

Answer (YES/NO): NO